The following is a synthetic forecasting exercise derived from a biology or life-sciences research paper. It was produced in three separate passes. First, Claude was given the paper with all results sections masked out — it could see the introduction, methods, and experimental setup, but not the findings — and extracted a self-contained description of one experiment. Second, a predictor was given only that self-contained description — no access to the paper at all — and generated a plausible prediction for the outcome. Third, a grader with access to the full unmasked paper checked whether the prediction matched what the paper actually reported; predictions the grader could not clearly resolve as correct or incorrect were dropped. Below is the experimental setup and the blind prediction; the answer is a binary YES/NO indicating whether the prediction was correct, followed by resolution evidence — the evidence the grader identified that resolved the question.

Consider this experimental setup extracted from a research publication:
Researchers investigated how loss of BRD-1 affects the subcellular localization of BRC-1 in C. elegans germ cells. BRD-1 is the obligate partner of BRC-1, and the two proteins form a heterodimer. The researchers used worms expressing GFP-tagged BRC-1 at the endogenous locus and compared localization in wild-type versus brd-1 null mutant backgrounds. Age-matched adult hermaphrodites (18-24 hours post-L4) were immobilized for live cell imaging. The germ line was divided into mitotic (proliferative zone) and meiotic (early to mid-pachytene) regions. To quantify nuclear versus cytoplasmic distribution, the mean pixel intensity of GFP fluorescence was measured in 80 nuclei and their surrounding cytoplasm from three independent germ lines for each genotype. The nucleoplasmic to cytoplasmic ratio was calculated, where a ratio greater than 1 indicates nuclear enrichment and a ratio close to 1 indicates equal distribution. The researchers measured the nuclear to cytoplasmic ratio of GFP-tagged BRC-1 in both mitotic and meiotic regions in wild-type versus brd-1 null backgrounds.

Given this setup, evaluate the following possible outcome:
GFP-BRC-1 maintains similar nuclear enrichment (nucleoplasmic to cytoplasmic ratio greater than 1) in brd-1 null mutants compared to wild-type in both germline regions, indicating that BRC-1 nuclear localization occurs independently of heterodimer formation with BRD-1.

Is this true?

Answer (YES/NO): YES